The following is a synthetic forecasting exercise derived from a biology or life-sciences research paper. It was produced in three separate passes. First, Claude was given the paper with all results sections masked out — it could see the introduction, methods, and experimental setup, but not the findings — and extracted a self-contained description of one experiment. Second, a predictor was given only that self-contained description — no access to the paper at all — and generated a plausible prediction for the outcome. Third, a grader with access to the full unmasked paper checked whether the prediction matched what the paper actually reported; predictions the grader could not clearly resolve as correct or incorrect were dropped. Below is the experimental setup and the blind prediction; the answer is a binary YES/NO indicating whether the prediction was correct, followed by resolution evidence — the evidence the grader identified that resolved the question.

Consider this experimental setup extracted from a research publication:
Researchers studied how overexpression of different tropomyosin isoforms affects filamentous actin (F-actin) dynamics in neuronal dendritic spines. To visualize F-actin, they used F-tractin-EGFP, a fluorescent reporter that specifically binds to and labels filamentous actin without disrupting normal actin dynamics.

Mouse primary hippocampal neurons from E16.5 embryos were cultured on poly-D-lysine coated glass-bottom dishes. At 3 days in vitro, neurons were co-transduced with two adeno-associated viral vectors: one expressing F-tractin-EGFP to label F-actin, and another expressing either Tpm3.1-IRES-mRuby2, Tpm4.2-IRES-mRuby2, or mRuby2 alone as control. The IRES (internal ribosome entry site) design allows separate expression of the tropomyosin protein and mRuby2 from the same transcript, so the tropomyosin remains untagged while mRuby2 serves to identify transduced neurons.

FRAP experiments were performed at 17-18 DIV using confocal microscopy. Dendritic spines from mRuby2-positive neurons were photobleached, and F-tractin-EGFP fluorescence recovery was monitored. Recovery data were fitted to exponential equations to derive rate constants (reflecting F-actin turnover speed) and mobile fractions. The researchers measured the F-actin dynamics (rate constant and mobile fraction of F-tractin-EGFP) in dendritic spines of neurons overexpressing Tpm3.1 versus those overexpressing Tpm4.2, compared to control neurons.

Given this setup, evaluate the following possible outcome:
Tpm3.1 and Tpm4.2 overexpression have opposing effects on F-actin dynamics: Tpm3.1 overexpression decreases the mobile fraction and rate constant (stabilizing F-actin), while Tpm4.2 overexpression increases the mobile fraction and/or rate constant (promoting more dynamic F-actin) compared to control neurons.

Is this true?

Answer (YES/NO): NO